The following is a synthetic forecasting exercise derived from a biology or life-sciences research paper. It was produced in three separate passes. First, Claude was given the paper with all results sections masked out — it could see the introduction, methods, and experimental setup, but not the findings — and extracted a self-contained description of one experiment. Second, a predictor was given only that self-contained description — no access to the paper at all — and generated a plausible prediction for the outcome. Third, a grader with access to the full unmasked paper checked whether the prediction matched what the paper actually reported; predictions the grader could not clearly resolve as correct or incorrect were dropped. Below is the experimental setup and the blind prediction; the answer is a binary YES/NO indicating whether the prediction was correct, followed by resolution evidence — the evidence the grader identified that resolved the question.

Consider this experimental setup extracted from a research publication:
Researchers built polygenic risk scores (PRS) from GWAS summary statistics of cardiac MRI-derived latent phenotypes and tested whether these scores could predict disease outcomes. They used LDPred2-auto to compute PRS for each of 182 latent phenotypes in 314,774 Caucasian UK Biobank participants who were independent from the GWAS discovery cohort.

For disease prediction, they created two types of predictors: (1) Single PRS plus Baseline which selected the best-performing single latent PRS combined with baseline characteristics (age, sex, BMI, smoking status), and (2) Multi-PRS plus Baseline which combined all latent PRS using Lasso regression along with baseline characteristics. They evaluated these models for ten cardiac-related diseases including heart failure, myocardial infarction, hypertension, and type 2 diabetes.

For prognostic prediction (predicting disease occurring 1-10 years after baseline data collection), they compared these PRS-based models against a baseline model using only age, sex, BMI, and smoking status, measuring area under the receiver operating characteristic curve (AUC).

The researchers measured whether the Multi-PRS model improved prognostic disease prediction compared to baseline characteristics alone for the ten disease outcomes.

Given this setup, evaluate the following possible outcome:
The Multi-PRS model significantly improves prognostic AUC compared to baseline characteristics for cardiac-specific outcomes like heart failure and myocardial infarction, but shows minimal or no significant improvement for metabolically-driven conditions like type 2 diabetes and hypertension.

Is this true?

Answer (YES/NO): NO